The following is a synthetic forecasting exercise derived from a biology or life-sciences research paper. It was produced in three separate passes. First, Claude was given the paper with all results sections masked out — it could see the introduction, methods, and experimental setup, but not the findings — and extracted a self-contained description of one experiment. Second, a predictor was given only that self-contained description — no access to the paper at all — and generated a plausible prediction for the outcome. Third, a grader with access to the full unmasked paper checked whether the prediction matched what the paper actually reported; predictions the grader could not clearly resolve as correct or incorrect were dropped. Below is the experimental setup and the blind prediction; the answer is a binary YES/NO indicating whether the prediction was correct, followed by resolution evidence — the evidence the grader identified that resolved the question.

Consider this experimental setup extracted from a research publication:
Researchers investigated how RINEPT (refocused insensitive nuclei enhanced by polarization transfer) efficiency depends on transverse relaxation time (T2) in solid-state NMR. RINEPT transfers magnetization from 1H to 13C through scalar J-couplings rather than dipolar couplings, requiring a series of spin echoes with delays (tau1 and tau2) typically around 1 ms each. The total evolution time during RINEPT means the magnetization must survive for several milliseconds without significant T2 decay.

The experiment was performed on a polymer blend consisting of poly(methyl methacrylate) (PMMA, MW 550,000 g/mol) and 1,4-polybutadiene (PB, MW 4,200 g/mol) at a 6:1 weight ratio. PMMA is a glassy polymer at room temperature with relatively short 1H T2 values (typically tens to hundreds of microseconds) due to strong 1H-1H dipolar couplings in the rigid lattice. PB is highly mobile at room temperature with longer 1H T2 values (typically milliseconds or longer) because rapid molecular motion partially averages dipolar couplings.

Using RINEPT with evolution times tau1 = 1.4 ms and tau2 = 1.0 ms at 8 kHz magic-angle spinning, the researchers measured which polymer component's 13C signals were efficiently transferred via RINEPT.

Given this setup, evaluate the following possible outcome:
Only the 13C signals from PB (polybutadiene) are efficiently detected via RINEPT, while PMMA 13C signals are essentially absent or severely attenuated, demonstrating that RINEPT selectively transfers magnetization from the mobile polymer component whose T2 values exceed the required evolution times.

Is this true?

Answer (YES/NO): YES